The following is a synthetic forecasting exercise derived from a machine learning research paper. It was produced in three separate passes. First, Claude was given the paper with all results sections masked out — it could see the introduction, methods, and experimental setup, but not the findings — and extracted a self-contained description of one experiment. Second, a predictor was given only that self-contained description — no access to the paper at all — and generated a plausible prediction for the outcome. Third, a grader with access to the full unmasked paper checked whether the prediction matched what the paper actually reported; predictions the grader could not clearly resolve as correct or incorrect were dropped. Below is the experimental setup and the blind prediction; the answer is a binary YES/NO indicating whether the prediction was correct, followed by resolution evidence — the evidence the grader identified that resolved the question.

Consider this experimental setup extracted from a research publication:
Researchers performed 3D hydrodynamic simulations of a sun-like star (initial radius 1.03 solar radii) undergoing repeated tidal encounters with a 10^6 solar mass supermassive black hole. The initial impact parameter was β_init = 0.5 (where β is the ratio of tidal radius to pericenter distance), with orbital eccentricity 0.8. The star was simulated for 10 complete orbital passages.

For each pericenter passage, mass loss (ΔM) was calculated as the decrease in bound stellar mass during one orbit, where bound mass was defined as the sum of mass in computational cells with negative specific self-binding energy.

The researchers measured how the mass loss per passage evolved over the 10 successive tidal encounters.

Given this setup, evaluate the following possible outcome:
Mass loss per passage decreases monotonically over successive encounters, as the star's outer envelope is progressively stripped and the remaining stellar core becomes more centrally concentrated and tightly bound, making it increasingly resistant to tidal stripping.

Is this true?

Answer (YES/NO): NO